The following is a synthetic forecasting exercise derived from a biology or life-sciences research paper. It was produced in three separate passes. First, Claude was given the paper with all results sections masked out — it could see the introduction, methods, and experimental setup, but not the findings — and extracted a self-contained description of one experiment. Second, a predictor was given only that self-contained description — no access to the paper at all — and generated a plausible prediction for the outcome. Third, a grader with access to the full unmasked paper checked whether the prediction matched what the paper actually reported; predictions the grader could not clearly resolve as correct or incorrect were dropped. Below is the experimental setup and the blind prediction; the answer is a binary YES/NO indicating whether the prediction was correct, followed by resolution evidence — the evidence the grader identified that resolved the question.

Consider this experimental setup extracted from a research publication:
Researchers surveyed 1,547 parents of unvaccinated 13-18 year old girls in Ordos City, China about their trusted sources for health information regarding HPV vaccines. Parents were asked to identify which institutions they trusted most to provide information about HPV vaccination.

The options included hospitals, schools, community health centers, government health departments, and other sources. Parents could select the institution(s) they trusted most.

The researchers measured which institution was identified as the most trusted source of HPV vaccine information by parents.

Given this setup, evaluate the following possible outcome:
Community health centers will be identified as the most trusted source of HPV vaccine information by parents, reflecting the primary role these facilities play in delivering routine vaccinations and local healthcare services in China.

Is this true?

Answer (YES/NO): NO